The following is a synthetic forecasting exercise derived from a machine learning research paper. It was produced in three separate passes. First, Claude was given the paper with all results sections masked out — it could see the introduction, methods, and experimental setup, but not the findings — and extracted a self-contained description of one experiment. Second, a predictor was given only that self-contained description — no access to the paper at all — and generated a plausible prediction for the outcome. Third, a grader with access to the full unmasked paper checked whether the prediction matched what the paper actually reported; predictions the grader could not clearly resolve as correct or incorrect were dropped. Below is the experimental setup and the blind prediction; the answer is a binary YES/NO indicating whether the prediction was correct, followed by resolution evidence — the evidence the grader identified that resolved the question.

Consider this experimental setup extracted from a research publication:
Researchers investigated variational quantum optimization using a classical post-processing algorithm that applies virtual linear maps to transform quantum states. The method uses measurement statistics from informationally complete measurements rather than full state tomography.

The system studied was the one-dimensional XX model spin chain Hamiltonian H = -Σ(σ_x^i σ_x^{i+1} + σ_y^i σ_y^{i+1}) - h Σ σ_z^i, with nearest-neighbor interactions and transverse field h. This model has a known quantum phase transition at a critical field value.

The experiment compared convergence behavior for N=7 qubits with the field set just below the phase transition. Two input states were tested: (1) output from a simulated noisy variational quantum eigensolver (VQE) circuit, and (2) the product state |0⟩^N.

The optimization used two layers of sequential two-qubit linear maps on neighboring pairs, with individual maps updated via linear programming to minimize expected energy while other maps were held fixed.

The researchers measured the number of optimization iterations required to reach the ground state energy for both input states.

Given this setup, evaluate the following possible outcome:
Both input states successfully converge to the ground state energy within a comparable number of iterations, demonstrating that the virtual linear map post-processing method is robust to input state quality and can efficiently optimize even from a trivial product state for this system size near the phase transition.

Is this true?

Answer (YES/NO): NO